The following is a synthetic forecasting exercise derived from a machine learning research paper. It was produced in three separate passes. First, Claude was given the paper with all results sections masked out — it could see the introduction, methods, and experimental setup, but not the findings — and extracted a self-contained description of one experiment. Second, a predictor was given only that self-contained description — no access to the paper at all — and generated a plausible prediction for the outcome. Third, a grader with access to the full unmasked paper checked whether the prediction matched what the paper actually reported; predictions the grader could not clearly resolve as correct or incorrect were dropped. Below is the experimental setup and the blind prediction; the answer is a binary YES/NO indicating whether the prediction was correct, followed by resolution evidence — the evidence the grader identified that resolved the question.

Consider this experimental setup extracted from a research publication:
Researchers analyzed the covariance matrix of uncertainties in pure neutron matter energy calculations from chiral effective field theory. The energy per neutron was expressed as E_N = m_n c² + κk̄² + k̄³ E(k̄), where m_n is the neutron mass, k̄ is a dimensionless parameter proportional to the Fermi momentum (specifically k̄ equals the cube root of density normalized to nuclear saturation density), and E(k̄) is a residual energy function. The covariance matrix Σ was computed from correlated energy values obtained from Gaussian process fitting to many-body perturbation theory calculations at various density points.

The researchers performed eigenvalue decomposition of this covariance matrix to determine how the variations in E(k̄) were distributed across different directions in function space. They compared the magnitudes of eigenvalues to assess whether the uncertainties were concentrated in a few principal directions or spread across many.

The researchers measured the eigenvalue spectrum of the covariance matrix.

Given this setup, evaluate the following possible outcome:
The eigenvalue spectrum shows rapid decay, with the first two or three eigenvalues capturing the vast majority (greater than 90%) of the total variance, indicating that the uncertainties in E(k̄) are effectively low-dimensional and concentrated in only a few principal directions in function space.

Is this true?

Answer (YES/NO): YES